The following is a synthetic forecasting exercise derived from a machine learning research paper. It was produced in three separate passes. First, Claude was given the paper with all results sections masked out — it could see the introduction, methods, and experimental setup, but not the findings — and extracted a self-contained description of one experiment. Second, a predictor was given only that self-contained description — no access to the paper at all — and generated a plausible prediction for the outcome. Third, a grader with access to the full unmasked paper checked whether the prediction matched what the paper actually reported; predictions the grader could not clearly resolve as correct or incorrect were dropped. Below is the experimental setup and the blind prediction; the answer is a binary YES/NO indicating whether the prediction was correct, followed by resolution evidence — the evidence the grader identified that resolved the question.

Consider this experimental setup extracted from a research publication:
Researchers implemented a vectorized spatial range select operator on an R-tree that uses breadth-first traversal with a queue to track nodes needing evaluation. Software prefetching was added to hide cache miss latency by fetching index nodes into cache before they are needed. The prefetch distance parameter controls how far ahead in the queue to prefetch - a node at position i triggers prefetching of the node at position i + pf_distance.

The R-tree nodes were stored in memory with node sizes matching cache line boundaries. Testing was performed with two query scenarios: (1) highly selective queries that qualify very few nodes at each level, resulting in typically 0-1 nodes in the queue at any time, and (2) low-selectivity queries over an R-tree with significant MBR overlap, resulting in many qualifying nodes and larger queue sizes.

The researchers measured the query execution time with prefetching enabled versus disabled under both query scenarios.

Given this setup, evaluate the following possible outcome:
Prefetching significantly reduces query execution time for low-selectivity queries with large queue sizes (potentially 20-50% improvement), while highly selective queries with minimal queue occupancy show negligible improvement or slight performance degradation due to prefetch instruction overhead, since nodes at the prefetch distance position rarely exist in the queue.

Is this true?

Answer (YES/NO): NO